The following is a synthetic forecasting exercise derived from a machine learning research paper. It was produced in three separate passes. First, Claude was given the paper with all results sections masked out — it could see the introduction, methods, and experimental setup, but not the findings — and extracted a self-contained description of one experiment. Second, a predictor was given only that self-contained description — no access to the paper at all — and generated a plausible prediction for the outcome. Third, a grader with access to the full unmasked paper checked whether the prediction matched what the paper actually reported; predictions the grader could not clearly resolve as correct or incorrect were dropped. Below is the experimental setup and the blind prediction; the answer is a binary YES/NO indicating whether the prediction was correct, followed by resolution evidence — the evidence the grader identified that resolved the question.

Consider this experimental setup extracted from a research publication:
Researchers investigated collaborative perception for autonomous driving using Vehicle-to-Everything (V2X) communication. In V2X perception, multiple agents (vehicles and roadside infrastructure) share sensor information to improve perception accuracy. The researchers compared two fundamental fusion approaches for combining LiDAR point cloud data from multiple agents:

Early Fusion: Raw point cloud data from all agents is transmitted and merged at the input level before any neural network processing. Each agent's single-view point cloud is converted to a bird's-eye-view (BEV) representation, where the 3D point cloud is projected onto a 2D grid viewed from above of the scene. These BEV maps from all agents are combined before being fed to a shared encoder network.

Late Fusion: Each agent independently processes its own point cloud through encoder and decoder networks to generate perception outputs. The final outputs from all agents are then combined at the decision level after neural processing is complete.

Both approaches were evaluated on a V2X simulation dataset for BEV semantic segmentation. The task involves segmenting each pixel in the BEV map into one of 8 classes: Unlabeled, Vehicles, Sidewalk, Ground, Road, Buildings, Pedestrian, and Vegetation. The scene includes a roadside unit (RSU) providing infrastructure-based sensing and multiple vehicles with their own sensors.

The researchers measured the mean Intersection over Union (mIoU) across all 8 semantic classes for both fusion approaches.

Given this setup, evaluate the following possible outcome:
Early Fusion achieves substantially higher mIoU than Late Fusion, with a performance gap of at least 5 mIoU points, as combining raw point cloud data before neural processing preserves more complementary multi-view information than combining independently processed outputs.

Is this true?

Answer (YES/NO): YES